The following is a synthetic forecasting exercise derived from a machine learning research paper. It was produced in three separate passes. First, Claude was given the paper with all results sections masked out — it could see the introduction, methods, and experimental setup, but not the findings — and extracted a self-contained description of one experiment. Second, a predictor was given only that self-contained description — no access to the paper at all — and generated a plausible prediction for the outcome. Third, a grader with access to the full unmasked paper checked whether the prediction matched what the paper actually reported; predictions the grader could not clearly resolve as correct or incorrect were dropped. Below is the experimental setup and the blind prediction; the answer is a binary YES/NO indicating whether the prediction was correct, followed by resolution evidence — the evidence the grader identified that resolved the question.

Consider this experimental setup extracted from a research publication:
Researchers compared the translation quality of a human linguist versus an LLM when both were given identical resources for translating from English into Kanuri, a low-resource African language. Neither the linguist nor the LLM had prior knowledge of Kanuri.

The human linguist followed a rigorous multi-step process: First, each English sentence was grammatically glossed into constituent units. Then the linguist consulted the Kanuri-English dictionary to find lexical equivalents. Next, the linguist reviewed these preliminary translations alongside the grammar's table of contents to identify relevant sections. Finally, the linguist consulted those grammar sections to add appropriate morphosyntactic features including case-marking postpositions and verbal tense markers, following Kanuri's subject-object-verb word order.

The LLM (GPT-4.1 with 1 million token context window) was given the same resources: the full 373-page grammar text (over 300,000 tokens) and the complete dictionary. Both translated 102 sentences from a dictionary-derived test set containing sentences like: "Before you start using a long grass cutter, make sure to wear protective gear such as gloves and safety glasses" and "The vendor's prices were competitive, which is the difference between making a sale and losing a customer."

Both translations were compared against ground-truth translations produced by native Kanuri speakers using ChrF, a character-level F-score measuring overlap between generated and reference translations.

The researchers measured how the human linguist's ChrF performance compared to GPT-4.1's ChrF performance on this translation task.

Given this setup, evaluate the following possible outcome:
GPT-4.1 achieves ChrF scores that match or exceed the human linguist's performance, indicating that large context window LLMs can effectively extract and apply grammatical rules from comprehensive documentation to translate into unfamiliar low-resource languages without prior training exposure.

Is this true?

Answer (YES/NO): NO